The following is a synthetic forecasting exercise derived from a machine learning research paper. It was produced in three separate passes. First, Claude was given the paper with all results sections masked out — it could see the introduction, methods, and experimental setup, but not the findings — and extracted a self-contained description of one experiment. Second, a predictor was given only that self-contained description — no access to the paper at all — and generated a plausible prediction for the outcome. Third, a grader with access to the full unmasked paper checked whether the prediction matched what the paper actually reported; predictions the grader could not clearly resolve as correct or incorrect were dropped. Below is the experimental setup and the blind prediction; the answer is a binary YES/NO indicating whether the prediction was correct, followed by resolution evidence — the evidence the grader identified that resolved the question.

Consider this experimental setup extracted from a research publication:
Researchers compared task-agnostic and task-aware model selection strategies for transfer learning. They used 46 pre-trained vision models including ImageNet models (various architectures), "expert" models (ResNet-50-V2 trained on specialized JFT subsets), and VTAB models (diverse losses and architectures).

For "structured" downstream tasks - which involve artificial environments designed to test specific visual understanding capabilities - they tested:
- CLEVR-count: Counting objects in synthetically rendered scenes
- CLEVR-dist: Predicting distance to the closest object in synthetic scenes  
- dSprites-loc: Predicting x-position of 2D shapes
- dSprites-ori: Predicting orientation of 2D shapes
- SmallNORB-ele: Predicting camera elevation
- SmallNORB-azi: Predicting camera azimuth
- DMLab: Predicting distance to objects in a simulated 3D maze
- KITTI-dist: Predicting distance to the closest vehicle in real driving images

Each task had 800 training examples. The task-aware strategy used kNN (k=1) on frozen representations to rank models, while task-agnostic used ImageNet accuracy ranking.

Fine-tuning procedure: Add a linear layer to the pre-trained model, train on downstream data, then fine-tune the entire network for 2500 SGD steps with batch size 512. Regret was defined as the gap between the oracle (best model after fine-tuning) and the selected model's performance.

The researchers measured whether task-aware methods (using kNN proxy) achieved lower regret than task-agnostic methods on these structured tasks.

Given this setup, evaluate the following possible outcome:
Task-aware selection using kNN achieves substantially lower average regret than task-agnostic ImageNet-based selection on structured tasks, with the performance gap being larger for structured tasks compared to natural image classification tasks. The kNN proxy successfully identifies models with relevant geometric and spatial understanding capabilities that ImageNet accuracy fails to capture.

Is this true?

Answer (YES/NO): NO